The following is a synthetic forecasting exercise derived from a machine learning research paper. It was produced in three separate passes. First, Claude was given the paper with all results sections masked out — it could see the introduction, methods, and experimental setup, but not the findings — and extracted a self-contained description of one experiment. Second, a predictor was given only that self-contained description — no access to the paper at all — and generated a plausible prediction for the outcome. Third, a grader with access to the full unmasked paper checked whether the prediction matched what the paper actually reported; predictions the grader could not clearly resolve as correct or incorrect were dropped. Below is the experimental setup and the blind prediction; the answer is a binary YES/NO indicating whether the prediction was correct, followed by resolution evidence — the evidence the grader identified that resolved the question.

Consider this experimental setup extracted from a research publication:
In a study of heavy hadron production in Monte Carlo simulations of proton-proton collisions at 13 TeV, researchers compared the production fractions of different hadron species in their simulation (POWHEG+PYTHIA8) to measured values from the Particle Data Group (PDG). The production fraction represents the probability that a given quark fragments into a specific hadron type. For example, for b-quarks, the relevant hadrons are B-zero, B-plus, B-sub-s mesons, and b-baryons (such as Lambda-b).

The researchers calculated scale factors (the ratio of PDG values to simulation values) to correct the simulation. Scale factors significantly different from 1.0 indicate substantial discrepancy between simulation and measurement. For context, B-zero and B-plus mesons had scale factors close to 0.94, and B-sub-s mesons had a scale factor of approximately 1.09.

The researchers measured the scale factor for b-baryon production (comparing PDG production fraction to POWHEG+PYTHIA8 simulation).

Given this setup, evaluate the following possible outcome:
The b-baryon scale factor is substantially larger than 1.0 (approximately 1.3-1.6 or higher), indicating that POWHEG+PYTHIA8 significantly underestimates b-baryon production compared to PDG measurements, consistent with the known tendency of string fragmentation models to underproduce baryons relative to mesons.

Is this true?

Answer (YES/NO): YES